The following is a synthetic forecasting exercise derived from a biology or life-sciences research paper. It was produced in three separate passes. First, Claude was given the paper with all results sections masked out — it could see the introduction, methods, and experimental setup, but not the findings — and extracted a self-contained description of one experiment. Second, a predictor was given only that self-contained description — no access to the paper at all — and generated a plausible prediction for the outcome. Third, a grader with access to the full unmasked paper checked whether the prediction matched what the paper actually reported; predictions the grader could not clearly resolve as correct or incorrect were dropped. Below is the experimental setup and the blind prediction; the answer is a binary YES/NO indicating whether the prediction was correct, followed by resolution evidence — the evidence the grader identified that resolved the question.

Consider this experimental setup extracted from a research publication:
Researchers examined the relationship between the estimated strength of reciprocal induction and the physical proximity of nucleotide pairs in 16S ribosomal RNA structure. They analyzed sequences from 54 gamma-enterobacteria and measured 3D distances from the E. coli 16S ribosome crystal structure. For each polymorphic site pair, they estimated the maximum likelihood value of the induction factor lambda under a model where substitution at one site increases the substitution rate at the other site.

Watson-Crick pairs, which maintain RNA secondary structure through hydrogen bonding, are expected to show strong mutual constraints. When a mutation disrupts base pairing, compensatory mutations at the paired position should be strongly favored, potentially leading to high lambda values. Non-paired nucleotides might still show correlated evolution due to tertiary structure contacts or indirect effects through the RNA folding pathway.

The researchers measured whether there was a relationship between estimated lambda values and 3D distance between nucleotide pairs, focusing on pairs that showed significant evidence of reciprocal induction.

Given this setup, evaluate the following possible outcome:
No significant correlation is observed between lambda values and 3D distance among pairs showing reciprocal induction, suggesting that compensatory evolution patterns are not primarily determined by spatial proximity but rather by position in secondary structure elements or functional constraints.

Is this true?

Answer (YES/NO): NO